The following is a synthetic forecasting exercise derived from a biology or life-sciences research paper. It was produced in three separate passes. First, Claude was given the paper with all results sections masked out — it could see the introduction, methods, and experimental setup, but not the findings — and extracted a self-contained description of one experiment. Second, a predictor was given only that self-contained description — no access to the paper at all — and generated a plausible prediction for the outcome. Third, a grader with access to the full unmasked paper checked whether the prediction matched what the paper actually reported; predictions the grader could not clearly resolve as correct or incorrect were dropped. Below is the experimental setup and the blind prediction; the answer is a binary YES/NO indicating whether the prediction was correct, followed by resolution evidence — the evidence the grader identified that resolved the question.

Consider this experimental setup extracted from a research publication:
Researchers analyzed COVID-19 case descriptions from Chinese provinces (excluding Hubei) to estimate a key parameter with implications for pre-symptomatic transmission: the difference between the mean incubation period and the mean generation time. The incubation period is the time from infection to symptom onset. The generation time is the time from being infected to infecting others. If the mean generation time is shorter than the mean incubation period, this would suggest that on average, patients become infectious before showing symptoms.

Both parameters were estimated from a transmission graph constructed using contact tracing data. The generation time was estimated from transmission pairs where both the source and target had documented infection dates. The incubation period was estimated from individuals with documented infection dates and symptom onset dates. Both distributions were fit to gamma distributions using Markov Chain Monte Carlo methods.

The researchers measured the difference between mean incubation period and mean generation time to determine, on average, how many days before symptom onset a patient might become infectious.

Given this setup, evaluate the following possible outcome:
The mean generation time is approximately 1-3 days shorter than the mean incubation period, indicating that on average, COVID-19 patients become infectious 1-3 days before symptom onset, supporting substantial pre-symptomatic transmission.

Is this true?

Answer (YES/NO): NO